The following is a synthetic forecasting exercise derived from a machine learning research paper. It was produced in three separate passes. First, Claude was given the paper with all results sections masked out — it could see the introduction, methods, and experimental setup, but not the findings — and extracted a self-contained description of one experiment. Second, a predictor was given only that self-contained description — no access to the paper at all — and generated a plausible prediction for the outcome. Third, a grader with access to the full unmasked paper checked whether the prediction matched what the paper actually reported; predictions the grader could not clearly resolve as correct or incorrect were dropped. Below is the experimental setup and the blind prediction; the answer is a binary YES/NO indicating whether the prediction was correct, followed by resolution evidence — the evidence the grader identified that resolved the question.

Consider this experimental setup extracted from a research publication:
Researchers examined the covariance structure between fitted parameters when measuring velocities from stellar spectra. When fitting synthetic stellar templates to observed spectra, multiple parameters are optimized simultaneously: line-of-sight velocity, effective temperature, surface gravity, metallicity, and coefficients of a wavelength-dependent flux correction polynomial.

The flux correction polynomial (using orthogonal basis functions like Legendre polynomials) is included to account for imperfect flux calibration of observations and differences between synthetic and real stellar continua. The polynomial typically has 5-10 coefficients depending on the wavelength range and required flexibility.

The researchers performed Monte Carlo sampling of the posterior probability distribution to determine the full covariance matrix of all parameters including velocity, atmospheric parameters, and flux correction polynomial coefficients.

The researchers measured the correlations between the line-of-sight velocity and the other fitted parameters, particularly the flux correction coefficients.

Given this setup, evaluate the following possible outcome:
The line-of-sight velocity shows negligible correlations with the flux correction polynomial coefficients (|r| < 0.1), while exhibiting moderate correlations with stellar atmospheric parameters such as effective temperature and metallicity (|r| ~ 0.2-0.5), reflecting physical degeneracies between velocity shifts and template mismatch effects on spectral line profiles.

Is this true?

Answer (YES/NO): NO